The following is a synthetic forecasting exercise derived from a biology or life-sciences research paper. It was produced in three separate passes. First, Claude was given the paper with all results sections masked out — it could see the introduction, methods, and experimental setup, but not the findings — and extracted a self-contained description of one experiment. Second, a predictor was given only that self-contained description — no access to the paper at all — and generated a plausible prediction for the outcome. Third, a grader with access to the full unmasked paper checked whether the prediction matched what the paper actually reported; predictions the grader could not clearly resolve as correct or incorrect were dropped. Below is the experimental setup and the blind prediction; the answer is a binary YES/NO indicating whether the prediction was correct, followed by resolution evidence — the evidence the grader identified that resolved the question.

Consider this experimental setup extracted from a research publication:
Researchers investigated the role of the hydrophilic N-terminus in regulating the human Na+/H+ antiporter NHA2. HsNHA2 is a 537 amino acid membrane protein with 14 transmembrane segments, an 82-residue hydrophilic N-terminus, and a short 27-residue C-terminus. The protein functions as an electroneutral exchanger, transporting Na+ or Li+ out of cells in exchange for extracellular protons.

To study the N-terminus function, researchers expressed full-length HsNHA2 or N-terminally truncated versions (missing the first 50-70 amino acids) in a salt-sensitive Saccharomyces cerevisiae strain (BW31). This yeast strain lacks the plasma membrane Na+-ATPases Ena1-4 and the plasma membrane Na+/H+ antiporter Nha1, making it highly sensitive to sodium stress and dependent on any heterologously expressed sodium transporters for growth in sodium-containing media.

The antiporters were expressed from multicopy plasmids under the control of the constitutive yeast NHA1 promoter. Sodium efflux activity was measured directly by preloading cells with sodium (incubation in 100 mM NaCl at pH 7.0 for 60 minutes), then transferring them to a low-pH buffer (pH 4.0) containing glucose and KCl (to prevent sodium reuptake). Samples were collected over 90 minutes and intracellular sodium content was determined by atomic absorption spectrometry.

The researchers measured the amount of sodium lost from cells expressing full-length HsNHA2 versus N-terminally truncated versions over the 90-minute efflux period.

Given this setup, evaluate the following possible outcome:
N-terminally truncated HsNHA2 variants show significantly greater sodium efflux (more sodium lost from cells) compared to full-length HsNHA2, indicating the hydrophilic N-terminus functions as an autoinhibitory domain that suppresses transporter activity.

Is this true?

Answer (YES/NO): YES